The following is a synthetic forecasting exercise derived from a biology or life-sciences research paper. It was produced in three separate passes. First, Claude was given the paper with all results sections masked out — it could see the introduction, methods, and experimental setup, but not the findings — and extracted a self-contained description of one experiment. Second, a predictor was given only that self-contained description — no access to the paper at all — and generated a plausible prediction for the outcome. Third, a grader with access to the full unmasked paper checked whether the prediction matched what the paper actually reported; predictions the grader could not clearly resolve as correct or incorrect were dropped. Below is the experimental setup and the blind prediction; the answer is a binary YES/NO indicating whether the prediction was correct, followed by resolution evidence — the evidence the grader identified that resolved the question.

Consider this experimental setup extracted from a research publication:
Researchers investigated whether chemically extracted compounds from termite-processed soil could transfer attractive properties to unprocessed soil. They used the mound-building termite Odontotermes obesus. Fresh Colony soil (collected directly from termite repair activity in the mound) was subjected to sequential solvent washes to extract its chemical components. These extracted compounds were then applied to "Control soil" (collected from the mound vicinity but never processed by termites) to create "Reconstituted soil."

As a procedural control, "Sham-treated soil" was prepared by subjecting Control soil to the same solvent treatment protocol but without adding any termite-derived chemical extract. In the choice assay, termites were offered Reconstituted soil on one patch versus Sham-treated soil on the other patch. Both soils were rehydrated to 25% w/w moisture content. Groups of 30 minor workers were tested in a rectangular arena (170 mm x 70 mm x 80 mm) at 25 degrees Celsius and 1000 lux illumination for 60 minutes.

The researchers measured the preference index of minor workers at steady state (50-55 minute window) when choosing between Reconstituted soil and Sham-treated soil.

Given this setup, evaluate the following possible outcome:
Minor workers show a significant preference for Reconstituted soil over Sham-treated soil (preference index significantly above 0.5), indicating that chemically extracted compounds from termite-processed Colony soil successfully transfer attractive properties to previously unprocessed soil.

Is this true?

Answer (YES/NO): YES